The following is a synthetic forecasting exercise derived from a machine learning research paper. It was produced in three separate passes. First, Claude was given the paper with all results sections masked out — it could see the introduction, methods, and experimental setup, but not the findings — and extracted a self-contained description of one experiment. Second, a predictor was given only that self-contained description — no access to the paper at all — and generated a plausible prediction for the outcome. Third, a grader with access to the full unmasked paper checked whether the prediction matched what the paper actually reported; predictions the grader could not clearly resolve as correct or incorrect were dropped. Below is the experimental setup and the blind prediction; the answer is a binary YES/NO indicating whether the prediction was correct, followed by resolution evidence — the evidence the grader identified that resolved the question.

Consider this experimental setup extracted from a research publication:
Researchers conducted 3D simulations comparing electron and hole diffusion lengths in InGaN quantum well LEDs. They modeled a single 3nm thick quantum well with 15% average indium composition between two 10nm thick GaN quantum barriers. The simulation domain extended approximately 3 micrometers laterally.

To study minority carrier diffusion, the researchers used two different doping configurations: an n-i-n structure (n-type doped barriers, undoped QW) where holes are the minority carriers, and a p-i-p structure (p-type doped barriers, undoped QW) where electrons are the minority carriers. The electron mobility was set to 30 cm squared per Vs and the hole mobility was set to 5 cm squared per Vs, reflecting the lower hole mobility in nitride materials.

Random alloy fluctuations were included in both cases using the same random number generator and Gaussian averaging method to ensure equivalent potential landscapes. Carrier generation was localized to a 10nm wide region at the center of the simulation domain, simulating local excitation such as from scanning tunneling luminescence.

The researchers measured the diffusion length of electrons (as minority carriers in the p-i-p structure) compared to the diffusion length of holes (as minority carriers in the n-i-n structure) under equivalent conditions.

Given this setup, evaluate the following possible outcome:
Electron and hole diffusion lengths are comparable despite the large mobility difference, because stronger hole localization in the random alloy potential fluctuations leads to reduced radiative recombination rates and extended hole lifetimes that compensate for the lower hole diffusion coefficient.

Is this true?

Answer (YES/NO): NO